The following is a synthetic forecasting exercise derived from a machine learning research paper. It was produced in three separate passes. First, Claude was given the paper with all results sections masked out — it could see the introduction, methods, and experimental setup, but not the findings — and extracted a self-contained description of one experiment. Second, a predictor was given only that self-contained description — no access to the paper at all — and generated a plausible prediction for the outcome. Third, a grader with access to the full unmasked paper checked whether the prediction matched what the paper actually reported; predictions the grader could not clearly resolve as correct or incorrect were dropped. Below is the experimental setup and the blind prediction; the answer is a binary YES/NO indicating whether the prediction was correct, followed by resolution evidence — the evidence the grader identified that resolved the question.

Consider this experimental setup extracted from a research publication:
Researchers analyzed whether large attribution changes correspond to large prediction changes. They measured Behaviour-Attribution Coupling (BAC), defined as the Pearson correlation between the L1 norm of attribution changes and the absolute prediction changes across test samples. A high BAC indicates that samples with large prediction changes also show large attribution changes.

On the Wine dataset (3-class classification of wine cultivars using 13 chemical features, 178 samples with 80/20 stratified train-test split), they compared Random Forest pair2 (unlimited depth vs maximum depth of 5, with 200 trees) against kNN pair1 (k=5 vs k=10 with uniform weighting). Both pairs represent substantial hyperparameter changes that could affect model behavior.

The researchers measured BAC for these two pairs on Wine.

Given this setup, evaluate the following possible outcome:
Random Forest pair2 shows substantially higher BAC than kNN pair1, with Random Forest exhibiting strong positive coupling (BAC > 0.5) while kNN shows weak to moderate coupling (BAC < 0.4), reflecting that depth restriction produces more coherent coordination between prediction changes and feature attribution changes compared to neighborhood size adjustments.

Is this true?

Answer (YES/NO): NO